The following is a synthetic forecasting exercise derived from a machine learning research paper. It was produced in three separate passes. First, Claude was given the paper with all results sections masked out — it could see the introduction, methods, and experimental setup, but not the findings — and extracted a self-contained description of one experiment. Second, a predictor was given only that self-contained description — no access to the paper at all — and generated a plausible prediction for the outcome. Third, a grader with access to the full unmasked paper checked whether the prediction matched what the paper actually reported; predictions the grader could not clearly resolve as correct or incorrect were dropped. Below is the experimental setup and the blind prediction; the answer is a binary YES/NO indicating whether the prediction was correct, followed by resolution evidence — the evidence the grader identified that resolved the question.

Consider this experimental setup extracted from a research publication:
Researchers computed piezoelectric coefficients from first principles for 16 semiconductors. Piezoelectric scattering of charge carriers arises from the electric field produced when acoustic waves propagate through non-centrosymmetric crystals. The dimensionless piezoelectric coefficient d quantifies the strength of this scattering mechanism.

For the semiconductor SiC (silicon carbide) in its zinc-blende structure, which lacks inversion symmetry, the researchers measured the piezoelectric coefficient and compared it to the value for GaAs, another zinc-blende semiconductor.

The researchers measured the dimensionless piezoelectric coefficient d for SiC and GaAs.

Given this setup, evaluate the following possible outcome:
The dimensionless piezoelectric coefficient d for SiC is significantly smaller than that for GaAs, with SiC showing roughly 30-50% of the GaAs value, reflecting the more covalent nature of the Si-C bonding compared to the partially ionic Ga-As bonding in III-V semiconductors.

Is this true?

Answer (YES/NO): NO